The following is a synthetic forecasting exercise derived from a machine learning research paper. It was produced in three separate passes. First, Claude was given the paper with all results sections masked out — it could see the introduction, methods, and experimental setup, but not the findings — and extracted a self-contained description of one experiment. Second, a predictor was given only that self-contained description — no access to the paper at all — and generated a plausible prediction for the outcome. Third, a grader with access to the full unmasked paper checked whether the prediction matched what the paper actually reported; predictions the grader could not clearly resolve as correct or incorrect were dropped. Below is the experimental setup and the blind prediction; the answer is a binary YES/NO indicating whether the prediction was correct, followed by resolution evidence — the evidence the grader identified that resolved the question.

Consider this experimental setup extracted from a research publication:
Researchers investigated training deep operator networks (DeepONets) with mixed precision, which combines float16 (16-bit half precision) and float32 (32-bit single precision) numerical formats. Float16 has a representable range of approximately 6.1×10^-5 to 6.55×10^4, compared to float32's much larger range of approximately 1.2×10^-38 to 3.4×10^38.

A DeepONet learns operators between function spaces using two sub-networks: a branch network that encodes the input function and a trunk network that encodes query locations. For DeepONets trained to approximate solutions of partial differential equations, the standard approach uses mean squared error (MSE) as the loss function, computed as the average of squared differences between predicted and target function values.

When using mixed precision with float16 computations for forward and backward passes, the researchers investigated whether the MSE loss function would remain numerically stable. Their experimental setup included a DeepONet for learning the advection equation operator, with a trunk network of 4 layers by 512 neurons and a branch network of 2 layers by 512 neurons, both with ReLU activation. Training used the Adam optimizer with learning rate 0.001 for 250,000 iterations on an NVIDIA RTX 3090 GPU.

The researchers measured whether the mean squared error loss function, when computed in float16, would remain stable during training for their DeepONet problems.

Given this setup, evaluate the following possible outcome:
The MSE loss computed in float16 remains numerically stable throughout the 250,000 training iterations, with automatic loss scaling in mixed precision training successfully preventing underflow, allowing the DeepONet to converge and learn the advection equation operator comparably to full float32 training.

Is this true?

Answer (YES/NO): NO